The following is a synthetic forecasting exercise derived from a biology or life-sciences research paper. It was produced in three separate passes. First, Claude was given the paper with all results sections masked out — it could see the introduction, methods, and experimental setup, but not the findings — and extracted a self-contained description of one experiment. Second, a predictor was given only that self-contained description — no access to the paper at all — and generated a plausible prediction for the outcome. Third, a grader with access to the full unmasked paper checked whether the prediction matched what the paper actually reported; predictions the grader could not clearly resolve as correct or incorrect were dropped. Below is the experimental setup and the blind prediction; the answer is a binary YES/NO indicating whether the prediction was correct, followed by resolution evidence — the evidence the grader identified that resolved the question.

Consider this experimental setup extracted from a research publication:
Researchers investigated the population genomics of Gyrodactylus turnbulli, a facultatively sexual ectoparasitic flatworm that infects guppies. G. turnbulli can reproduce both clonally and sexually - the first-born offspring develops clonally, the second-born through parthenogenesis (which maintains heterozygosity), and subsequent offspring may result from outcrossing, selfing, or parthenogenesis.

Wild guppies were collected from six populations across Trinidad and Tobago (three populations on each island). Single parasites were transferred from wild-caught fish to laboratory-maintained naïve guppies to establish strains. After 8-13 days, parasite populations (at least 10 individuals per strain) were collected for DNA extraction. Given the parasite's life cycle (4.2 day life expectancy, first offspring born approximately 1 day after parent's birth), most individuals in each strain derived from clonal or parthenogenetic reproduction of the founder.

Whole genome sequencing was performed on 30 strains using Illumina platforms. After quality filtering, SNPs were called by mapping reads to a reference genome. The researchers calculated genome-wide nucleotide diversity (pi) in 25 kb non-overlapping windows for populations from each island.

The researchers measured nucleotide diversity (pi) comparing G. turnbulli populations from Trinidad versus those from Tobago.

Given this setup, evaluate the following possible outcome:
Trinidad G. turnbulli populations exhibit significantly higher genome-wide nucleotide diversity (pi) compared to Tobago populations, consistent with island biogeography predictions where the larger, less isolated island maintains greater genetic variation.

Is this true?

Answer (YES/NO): NO